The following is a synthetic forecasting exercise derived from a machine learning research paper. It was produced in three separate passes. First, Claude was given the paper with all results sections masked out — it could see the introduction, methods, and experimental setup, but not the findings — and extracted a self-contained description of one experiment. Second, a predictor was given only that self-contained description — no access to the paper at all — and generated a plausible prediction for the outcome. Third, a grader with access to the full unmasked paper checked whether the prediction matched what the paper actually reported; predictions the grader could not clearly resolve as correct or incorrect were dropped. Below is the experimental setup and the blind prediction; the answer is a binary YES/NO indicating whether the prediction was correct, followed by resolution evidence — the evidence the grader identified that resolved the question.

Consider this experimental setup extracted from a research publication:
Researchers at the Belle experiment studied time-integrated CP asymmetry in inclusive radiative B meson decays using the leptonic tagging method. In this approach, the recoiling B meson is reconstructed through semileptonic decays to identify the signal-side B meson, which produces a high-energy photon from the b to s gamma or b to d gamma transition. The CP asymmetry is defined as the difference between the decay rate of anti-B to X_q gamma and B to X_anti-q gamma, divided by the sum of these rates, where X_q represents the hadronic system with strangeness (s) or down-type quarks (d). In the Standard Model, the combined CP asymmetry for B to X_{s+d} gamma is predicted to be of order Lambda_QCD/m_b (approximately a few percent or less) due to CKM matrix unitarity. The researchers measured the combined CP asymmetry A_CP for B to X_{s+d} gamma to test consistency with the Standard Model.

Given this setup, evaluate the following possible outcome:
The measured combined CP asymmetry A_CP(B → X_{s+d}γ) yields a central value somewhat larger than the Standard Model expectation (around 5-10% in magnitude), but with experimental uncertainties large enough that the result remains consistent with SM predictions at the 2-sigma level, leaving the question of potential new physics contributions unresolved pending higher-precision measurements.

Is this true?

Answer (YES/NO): NO